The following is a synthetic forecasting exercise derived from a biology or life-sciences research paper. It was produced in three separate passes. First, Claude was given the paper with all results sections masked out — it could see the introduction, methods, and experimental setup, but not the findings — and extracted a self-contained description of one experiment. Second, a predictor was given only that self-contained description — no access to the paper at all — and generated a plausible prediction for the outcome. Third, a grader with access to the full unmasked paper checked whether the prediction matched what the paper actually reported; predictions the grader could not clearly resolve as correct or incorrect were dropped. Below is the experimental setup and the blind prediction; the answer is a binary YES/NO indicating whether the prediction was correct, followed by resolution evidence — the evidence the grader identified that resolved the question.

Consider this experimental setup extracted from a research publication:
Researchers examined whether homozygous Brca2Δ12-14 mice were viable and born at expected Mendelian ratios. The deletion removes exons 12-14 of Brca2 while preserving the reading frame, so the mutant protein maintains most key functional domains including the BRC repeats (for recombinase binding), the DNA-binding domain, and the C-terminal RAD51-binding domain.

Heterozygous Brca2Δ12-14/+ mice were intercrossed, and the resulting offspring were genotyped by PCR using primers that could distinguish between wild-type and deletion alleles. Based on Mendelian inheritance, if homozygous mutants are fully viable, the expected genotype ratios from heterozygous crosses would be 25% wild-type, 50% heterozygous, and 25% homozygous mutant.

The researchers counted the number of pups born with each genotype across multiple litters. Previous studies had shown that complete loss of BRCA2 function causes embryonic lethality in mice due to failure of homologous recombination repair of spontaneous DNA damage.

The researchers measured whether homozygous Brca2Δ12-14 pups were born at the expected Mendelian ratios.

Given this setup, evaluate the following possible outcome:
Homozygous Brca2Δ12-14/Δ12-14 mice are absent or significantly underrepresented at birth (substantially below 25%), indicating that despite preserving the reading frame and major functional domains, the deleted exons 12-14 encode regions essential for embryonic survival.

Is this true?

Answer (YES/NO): NO